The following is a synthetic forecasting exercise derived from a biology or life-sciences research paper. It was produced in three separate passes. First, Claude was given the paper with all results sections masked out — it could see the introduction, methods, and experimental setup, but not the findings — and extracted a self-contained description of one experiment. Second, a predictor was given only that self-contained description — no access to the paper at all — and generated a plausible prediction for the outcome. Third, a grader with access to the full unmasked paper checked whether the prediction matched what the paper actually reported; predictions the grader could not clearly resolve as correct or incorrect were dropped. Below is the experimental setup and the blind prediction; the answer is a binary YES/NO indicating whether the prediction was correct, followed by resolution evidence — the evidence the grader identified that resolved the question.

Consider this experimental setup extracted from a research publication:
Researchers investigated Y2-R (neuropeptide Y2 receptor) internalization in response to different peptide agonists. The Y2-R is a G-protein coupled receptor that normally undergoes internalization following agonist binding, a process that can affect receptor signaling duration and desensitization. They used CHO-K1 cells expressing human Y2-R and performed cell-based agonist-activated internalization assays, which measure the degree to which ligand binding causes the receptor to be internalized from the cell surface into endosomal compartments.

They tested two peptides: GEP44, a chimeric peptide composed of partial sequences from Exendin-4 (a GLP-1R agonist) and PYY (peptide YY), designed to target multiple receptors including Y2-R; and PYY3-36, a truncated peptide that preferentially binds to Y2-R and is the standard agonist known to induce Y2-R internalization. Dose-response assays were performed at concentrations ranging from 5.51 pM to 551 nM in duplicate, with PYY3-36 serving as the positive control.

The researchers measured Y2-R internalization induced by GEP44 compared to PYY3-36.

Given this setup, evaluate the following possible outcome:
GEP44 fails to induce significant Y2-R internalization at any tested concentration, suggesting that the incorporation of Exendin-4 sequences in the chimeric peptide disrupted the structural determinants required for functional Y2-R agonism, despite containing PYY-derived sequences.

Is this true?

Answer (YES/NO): NO